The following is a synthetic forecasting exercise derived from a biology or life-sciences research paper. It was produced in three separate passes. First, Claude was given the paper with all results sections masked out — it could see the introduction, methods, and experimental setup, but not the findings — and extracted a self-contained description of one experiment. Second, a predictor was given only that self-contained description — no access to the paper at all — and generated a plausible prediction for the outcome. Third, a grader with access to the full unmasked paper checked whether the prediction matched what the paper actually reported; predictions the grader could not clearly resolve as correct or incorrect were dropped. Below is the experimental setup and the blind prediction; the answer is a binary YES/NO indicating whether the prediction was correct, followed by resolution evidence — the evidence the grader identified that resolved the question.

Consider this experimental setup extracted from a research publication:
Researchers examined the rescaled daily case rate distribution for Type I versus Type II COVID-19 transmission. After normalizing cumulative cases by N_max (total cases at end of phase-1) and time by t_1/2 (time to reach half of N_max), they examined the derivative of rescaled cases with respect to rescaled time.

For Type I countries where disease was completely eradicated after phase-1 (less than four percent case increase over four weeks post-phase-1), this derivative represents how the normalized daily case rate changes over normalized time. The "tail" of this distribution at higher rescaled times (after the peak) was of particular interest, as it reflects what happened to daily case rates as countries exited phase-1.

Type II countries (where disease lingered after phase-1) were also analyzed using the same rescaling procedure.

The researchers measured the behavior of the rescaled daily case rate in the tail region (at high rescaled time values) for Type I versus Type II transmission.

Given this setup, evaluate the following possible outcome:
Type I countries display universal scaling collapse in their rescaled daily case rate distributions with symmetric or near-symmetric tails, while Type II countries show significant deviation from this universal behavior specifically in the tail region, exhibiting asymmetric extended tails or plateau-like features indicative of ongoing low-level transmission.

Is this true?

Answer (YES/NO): NO